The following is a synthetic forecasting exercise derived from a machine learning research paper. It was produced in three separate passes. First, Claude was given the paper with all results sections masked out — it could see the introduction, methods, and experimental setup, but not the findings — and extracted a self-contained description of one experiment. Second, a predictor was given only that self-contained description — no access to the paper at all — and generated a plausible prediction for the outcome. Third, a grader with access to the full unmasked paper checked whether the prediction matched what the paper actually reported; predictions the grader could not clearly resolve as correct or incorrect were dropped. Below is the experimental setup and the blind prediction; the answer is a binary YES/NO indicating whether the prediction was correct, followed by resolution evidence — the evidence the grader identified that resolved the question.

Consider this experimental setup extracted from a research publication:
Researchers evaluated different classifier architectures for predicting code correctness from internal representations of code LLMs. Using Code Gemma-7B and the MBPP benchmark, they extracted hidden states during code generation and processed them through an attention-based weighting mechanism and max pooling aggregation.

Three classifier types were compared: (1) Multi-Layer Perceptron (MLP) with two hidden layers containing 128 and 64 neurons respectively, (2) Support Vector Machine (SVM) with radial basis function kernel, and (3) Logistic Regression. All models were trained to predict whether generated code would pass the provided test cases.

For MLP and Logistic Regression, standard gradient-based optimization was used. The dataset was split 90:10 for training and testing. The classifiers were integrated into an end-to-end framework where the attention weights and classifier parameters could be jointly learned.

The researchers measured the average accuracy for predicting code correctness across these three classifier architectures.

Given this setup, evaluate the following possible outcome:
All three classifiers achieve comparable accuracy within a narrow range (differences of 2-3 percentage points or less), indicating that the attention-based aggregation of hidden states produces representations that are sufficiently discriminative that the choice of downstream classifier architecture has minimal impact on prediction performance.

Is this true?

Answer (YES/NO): NO